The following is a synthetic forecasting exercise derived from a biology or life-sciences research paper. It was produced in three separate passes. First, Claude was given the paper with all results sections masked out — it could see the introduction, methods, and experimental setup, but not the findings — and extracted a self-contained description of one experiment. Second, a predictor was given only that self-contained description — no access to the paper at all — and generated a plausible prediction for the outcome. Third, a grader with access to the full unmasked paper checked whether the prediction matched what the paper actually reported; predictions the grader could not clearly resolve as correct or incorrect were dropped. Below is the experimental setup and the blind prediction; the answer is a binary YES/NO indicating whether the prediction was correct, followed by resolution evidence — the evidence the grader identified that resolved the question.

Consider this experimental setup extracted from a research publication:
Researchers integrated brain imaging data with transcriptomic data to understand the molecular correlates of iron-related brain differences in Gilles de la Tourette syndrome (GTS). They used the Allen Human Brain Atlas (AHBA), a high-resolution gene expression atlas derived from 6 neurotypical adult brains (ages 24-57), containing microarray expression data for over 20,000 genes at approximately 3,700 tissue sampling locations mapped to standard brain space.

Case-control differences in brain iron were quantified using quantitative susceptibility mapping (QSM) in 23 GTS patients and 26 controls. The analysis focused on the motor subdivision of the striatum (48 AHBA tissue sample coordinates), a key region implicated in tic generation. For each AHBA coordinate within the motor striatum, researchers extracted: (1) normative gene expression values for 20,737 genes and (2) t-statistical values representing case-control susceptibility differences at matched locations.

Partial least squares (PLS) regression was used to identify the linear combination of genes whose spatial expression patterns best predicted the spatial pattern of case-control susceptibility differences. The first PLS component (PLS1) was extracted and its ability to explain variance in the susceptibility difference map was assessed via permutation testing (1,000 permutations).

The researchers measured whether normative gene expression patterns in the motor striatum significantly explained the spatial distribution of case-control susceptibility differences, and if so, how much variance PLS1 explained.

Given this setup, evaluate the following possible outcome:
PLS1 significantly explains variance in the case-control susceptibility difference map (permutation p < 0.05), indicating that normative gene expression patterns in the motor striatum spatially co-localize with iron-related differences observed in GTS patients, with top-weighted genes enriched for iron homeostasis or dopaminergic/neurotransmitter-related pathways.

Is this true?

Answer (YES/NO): YES